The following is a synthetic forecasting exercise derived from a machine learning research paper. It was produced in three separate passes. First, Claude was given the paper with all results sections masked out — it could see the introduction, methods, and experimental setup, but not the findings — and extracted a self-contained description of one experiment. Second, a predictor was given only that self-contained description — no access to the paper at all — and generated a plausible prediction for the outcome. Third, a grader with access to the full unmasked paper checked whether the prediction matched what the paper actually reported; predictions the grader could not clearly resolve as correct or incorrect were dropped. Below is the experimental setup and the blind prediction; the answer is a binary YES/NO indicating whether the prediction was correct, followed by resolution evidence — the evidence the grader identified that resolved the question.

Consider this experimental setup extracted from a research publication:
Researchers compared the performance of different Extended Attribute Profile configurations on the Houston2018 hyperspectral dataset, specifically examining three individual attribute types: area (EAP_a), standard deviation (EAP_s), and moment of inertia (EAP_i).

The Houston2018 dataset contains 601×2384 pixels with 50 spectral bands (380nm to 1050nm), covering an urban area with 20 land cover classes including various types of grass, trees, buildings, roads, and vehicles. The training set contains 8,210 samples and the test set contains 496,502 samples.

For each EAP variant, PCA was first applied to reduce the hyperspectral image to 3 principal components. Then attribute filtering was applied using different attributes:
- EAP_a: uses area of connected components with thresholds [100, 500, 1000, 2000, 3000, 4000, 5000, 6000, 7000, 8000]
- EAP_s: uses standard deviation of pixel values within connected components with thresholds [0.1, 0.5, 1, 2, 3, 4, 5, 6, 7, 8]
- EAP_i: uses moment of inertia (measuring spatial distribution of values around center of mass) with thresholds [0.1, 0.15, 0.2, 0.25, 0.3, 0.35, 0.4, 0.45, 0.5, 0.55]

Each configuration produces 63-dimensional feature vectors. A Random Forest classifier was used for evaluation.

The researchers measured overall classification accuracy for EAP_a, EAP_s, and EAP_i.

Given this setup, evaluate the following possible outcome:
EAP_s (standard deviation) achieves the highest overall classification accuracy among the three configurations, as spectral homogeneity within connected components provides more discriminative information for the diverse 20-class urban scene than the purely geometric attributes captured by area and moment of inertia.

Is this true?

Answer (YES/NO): YES